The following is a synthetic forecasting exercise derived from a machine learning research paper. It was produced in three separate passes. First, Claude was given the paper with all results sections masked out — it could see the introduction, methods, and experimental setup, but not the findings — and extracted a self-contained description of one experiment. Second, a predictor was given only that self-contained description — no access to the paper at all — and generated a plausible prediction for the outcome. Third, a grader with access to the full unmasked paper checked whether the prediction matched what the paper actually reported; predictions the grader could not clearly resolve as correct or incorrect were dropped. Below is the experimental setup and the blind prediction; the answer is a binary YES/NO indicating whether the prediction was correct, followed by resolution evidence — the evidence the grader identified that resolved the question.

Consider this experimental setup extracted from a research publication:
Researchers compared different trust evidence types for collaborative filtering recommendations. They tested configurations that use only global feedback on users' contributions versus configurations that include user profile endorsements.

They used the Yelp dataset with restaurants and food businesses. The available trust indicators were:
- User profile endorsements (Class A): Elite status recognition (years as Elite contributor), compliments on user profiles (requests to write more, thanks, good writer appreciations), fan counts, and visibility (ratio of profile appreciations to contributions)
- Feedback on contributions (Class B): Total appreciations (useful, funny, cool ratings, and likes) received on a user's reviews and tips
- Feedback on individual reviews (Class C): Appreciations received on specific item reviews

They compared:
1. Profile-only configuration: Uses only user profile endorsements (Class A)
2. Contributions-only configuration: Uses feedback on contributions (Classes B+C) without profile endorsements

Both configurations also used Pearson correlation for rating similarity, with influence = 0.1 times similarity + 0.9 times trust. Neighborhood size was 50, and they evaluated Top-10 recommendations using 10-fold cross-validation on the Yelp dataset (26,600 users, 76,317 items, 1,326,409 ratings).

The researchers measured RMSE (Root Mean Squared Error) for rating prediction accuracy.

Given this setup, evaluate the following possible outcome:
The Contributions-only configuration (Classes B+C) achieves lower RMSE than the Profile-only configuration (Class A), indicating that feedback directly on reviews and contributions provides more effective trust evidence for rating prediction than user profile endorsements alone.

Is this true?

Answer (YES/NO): NO